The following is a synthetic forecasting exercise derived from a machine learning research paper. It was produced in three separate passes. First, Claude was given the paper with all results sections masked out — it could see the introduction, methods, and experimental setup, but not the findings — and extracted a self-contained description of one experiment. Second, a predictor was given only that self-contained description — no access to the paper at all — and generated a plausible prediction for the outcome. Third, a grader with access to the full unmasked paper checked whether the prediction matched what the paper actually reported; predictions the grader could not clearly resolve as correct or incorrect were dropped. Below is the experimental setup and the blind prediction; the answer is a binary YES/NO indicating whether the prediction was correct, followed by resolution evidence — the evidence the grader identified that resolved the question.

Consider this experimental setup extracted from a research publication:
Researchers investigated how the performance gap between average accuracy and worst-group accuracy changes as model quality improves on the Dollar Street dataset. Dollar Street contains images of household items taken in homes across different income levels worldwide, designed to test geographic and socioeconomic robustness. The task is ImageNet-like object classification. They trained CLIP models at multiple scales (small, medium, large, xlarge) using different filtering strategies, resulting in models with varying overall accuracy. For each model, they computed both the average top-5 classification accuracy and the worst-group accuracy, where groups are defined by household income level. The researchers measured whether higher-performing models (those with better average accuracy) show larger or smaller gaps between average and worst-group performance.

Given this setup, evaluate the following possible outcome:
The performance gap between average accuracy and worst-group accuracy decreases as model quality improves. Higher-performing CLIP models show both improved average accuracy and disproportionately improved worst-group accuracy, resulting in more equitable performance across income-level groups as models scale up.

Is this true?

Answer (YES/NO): NO